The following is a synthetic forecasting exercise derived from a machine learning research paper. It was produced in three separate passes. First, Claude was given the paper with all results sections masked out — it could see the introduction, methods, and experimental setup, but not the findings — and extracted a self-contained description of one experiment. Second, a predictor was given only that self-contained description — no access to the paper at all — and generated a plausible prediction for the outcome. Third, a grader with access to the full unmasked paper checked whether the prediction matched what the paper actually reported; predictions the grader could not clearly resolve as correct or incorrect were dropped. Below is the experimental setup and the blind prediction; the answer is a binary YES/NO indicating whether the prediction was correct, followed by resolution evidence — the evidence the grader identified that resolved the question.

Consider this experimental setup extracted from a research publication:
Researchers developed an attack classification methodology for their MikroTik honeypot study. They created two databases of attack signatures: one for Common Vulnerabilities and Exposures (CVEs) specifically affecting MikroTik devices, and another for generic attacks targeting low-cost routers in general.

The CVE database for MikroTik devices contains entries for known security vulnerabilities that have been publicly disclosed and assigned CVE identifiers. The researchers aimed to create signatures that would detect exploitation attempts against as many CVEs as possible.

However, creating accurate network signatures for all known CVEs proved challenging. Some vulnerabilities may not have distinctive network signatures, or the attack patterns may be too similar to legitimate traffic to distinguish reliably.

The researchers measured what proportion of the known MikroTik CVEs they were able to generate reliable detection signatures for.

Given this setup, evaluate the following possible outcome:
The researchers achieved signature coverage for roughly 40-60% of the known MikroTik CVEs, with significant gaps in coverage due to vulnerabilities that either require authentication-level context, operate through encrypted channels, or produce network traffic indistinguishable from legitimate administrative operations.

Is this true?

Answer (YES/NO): YES